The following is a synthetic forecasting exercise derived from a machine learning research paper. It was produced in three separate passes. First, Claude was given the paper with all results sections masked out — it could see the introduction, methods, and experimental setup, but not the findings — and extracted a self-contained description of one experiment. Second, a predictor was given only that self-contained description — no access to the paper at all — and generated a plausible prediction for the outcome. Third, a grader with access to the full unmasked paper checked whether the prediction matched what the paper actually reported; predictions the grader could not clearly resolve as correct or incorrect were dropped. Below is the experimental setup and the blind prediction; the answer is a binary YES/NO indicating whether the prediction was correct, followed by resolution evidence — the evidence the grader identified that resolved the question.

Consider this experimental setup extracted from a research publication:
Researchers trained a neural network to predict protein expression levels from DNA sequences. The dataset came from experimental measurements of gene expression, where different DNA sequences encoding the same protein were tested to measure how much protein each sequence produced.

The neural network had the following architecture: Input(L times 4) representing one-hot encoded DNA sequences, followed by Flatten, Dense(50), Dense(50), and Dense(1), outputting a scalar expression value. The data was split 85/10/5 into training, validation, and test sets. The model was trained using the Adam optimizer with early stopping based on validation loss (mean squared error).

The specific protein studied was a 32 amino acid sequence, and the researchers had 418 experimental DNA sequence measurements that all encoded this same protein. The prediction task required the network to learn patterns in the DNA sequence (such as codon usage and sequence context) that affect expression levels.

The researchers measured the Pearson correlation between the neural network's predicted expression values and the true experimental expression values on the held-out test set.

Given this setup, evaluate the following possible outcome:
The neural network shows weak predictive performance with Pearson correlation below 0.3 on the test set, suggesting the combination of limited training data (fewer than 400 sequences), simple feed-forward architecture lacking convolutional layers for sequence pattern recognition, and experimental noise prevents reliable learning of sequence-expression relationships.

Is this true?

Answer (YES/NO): NO